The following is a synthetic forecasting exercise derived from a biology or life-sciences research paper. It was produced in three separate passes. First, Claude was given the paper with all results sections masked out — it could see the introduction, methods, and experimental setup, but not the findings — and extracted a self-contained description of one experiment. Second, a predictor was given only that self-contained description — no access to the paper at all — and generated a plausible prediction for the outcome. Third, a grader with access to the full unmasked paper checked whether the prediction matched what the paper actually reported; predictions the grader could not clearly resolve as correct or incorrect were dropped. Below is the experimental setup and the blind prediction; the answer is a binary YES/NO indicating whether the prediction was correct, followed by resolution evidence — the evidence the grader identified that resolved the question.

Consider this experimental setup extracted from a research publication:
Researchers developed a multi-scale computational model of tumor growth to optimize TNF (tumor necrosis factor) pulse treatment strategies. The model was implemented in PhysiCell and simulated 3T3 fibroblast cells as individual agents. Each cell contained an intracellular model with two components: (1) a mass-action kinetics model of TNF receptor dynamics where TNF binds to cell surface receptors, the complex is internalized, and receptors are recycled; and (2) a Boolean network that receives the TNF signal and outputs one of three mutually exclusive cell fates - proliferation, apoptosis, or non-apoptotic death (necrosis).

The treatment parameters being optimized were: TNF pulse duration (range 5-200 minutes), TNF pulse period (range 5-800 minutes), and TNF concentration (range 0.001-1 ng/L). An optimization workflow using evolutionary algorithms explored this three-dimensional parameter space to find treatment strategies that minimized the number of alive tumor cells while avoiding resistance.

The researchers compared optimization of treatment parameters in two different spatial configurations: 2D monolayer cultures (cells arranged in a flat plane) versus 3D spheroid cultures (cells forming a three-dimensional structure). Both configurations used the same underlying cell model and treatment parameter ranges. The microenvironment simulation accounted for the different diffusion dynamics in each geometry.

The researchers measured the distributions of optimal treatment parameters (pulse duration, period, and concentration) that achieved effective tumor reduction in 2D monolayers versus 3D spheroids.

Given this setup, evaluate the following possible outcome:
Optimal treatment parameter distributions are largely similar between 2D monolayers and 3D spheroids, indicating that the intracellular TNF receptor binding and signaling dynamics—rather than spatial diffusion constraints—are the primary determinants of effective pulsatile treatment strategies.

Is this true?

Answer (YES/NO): NO